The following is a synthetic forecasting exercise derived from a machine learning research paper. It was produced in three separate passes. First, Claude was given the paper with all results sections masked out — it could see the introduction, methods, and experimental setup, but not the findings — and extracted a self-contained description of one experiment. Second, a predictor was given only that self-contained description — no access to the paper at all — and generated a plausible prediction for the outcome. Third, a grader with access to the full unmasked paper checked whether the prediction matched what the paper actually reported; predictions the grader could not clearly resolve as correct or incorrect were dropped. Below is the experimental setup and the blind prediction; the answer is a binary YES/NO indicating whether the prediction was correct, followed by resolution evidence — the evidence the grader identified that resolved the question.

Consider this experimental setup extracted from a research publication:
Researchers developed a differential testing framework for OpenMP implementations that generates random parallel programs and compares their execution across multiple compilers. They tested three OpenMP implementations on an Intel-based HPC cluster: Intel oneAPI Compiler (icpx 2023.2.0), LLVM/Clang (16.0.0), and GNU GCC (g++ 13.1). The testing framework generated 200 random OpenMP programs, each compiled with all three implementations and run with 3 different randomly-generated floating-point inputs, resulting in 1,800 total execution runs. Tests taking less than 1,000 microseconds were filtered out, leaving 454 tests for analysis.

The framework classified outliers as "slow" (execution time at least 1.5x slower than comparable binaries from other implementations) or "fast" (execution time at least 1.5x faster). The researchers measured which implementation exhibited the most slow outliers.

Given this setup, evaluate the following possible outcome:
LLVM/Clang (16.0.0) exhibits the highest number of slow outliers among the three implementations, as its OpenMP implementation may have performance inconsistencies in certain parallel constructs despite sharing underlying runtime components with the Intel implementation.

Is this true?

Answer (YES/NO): YES